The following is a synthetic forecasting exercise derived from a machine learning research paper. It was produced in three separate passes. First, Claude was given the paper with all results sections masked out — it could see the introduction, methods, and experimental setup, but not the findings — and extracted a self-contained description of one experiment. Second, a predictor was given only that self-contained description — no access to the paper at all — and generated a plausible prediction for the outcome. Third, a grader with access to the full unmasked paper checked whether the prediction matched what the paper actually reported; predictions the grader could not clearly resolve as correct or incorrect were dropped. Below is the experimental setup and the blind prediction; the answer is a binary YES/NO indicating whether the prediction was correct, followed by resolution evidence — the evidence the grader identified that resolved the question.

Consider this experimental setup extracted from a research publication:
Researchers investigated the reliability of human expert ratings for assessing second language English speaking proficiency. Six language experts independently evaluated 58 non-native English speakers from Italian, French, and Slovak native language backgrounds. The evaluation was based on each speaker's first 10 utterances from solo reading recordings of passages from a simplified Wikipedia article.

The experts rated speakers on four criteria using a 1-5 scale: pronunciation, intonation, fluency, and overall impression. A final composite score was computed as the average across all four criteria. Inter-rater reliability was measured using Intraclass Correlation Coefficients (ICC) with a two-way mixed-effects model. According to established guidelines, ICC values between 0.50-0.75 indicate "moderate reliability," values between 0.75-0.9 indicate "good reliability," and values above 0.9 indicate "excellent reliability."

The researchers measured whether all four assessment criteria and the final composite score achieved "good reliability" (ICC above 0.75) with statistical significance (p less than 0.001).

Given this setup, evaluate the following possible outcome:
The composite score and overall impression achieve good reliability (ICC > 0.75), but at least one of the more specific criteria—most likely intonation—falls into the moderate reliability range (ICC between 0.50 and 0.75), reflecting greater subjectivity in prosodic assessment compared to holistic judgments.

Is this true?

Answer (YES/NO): NO